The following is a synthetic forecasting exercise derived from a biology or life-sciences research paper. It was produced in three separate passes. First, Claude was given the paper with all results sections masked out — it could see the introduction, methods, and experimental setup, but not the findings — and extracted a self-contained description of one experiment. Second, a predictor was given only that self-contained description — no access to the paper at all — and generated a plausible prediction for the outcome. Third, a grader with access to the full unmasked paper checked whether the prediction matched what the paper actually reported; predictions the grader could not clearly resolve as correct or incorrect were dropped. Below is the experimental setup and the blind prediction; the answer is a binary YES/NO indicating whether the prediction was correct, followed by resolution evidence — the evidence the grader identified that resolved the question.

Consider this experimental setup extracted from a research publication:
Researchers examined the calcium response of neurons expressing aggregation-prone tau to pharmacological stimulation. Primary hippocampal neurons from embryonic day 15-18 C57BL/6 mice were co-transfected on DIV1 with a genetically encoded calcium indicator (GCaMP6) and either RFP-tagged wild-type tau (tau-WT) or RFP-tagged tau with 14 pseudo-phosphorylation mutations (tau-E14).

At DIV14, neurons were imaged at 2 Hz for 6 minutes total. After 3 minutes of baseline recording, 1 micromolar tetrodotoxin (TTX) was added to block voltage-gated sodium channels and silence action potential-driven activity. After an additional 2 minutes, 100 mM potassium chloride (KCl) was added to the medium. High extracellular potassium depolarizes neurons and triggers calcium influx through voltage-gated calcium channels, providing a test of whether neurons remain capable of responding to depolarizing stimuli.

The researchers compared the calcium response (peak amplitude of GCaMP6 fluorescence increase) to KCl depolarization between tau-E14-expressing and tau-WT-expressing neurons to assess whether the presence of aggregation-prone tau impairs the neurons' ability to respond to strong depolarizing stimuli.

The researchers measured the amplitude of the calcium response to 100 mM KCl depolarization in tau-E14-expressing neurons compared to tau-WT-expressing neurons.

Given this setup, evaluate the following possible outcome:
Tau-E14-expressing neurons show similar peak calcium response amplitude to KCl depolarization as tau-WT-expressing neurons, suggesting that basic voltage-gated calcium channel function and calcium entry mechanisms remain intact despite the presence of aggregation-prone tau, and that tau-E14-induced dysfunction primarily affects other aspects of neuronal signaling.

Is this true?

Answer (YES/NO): YES